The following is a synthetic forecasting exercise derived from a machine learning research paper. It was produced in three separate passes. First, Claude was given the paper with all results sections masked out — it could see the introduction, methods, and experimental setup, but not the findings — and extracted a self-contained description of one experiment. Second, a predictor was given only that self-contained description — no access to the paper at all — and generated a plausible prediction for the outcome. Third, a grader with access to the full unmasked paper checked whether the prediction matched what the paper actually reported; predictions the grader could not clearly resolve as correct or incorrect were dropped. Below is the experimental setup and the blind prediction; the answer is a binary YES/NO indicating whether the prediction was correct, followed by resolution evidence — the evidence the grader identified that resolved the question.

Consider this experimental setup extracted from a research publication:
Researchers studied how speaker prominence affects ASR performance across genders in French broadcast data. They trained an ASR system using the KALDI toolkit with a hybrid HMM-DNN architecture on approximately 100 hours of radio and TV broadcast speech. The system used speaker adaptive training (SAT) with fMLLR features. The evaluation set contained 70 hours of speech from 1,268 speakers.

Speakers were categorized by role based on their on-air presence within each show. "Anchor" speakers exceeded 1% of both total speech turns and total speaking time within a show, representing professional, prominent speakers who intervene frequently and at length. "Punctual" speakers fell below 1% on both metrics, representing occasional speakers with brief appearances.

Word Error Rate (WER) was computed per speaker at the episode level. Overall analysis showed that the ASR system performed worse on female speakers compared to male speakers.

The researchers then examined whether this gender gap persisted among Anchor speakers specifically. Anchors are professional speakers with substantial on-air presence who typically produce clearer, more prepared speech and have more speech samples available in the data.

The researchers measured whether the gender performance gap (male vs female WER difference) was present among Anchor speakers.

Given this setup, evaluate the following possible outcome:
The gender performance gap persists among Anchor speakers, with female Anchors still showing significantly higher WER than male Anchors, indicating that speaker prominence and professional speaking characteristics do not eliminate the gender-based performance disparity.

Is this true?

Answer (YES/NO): NO